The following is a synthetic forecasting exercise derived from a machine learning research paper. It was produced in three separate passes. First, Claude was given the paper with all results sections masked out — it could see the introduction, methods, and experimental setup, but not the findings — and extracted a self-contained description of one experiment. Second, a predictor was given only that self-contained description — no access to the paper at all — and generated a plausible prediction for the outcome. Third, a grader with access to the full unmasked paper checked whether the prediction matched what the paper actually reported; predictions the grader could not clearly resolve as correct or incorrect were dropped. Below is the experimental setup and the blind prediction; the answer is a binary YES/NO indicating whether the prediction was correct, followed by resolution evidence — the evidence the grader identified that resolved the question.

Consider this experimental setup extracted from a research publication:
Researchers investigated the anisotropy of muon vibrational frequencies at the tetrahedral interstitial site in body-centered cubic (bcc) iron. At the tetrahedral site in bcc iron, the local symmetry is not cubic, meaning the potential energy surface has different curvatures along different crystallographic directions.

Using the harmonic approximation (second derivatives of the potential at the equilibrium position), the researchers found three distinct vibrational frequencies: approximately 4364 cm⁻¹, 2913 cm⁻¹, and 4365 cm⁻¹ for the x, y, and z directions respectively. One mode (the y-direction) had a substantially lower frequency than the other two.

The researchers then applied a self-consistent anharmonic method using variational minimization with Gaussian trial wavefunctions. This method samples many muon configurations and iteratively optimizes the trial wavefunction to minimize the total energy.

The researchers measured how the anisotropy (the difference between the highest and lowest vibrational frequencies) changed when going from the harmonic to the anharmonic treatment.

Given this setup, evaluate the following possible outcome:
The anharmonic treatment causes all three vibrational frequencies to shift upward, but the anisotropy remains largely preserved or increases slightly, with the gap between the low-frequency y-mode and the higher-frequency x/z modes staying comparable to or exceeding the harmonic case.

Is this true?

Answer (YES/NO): NO